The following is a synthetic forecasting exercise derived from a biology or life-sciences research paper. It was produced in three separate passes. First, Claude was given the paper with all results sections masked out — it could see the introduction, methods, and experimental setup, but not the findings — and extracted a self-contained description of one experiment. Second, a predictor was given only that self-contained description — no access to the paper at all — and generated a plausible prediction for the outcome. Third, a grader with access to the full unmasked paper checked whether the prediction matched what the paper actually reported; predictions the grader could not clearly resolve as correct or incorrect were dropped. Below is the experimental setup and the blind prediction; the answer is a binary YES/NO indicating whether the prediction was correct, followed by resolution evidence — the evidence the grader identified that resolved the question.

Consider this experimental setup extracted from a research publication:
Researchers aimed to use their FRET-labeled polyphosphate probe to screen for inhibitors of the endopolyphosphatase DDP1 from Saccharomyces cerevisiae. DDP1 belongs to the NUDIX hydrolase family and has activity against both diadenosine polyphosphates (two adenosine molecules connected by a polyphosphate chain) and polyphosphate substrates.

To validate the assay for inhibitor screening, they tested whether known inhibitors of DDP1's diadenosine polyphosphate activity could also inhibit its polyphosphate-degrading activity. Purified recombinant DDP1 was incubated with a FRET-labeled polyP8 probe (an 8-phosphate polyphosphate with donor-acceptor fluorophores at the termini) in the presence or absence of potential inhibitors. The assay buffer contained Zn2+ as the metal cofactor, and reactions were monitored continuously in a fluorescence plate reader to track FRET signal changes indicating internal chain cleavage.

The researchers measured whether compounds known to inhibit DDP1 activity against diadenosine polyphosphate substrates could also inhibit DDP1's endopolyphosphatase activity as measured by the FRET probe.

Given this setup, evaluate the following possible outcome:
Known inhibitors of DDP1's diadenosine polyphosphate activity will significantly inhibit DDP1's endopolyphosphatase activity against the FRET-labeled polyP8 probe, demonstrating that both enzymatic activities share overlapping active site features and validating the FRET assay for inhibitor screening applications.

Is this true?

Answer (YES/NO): YES